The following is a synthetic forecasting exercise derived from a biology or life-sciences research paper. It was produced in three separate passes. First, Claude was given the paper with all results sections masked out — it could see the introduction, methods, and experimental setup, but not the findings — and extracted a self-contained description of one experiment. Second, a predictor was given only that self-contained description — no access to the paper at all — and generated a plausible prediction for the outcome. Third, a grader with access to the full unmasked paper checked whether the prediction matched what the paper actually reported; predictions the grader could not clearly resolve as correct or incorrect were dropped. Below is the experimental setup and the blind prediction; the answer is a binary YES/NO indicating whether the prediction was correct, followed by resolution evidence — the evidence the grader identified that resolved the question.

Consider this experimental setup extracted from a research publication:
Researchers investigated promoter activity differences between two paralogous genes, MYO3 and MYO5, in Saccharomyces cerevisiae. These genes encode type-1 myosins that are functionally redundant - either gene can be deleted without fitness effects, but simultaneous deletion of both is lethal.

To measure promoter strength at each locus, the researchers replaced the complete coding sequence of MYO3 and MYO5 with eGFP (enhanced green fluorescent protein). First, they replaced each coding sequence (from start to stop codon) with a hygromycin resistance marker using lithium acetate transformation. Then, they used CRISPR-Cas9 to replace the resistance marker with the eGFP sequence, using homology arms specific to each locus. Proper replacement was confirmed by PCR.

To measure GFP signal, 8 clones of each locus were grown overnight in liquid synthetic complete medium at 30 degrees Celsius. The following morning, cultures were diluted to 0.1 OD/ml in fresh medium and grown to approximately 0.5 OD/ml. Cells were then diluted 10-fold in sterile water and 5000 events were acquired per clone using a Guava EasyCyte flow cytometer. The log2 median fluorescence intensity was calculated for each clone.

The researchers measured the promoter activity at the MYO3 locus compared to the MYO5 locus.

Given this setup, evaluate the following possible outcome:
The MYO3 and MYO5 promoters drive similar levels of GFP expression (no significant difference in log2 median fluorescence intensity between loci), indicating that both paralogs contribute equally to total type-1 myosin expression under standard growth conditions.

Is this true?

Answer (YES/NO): NO